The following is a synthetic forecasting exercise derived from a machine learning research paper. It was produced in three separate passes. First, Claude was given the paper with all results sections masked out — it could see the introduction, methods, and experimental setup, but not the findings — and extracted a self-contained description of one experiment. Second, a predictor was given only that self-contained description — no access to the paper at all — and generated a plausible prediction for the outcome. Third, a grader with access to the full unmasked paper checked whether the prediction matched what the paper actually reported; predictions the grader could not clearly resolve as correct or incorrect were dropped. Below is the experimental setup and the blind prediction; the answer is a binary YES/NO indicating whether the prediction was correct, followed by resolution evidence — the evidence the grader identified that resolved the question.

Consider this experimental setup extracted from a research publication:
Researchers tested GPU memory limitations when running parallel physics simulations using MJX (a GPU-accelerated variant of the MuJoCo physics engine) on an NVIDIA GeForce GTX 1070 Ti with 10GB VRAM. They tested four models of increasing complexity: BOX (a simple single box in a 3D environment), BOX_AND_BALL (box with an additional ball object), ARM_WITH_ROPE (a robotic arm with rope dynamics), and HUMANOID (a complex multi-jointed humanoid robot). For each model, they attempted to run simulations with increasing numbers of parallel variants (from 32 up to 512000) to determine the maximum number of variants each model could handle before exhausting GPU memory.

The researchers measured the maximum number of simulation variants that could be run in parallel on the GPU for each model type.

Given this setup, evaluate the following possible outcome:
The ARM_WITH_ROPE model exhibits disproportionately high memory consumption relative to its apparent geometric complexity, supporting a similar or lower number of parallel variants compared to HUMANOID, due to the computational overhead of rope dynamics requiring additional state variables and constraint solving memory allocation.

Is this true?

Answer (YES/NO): NO